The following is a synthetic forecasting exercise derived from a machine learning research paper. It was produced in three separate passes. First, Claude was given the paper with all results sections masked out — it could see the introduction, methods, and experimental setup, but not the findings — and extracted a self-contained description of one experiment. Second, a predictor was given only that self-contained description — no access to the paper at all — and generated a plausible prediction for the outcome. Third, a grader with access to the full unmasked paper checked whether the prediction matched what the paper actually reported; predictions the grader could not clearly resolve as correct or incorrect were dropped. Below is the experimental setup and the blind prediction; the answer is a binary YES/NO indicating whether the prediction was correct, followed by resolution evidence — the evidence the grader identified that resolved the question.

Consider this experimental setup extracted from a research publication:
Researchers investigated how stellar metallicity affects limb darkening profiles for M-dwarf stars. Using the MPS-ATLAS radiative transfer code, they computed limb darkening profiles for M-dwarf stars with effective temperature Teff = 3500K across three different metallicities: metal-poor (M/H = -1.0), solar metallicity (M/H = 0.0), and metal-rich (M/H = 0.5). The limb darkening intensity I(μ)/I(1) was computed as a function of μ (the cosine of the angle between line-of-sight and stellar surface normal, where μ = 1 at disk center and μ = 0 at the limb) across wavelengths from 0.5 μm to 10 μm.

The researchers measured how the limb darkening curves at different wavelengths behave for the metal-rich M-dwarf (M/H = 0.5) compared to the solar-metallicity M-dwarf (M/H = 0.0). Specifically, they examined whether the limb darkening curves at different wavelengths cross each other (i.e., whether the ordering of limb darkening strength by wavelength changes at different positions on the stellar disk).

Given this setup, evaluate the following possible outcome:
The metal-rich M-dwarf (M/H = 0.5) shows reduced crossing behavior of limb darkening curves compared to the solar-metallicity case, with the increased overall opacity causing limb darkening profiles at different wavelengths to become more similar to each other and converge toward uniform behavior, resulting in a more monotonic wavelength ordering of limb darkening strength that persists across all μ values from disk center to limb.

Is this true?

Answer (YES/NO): NO